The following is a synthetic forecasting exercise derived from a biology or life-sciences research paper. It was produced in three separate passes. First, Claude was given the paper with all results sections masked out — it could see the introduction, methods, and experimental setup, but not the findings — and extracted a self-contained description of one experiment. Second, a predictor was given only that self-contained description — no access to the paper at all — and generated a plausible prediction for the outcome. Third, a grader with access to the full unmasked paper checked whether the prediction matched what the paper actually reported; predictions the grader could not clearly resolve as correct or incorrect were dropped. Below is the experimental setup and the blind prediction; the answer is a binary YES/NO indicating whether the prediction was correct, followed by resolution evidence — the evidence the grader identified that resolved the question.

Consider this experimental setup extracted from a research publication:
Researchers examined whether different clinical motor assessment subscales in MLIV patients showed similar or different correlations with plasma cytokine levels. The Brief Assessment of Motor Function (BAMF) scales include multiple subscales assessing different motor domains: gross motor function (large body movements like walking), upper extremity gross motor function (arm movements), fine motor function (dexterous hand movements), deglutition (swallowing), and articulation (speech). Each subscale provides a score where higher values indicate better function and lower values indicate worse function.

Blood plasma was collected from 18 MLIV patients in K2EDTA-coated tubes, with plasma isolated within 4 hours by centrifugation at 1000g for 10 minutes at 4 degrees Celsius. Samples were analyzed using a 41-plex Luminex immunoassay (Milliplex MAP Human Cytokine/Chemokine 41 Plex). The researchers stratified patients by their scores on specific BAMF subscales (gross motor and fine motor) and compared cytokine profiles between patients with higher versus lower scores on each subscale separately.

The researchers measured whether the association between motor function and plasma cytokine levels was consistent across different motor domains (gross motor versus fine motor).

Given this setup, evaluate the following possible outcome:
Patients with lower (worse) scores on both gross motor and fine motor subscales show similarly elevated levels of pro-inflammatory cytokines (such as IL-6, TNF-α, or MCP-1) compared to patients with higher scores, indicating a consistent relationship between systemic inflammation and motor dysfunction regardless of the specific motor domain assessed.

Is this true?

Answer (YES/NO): YES